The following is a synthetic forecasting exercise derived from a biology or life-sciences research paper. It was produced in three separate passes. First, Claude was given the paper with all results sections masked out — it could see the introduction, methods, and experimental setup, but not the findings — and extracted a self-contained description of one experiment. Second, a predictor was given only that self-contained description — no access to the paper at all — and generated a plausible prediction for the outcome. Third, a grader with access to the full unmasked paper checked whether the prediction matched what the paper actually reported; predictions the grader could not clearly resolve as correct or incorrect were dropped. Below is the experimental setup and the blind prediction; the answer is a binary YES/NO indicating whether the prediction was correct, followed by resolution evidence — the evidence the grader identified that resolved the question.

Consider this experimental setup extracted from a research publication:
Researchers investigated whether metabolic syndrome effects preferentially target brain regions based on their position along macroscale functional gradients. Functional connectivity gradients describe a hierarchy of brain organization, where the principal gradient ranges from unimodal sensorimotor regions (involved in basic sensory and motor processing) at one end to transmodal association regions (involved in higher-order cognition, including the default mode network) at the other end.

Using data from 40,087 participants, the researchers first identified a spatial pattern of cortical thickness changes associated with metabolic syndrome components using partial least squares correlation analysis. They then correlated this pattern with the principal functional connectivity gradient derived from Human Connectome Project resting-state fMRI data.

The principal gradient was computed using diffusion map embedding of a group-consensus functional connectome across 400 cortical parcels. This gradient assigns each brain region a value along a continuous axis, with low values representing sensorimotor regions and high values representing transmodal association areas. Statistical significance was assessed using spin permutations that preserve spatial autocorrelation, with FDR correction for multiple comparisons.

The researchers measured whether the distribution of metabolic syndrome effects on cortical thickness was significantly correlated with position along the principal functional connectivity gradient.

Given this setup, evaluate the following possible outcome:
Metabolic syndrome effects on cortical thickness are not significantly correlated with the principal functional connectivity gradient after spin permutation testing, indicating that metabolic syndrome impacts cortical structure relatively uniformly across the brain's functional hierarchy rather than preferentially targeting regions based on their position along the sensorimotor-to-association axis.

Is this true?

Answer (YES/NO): YES